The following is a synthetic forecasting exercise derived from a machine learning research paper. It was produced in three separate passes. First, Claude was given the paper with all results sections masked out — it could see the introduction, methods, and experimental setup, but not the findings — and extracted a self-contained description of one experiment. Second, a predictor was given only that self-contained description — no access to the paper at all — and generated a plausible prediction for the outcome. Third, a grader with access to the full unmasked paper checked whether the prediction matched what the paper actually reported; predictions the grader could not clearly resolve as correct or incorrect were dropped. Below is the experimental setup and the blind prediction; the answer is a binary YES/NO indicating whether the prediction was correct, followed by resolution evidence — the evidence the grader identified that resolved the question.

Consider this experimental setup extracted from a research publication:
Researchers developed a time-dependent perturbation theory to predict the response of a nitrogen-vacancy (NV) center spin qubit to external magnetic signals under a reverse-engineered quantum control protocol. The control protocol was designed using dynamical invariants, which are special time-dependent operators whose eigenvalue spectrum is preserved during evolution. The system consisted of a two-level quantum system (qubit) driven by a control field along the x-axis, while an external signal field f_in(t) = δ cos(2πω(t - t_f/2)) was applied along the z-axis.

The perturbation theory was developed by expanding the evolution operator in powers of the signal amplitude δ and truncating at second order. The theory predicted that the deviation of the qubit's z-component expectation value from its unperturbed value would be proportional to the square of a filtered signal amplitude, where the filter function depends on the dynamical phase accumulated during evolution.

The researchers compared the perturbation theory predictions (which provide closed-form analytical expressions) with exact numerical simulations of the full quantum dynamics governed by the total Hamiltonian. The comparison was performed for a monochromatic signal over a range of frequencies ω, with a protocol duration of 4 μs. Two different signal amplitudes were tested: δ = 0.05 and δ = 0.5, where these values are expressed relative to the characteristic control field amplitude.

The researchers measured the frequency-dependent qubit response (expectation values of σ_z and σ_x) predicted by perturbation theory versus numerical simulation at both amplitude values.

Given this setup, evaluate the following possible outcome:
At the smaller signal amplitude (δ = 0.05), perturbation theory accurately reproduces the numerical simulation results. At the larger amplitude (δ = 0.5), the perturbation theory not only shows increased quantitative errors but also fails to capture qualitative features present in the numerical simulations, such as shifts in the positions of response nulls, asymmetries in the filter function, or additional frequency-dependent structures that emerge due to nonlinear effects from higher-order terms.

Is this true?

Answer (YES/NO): NO